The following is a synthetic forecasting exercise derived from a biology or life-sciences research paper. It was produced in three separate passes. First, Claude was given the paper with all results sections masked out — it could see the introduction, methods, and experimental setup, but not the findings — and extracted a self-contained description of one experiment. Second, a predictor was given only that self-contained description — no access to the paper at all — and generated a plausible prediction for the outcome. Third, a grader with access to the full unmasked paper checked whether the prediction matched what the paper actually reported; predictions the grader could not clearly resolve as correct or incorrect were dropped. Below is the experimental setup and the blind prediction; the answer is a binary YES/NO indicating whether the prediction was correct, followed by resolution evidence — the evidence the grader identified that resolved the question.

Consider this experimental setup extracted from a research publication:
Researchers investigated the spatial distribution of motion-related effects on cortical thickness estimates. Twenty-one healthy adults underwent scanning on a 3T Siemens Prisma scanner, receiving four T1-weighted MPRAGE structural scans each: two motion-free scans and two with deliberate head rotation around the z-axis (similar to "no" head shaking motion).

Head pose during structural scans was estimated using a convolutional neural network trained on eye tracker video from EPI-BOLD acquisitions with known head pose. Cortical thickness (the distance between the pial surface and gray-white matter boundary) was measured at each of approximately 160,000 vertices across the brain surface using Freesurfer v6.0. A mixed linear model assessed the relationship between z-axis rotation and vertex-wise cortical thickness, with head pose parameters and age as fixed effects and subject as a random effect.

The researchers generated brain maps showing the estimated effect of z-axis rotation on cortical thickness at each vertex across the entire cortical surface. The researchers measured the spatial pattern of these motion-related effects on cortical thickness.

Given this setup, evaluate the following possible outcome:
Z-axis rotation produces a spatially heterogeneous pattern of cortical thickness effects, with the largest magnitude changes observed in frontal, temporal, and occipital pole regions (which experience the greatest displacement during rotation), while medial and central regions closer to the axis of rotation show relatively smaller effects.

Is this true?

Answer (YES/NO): NO